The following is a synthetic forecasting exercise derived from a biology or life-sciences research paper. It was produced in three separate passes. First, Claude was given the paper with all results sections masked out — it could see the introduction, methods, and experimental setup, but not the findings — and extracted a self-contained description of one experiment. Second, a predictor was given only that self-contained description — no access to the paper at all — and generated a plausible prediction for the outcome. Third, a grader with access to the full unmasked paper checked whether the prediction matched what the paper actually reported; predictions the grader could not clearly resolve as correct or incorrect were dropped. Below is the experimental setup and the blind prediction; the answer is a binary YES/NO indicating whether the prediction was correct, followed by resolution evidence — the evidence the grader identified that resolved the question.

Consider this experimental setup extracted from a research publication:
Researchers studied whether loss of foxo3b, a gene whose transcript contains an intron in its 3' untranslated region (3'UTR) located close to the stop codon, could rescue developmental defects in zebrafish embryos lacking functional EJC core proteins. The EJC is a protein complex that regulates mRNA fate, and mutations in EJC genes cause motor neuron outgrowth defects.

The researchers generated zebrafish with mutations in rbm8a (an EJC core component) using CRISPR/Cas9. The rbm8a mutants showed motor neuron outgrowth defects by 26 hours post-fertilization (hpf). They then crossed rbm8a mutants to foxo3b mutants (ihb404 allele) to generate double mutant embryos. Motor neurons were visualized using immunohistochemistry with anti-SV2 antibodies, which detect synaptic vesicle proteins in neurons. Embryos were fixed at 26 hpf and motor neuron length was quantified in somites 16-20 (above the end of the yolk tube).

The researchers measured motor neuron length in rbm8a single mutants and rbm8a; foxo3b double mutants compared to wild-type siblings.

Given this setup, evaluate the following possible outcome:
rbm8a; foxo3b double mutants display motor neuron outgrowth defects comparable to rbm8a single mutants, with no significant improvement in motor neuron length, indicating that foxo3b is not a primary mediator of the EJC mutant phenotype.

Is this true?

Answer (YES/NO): NO